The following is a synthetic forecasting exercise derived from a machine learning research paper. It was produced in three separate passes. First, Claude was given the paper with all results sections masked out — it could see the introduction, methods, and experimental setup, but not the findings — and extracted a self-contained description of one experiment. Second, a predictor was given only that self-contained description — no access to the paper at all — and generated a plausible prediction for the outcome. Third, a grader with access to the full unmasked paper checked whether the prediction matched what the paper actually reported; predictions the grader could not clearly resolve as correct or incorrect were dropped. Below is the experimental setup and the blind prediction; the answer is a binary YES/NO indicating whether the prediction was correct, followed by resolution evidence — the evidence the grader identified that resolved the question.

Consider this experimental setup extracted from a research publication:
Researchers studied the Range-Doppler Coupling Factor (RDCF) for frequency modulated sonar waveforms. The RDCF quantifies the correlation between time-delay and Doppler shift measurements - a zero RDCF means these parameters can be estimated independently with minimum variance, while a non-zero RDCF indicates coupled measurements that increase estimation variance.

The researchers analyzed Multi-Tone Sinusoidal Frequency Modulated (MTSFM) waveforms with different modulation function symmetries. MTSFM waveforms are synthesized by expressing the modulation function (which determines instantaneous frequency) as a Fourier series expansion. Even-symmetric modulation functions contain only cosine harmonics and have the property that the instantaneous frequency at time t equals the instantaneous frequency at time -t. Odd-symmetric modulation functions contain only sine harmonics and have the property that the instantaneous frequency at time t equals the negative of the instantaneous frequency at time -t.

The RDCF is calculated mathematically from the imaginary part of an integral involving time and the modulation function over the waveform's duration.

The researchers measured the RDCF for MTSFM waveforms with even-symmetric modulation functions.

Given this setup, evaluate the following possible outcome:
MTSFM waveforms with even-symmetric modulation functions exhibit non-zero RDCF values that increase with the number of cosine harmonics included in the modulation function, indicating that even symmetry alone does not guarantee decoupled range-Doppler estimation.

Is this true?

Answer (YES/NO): NO